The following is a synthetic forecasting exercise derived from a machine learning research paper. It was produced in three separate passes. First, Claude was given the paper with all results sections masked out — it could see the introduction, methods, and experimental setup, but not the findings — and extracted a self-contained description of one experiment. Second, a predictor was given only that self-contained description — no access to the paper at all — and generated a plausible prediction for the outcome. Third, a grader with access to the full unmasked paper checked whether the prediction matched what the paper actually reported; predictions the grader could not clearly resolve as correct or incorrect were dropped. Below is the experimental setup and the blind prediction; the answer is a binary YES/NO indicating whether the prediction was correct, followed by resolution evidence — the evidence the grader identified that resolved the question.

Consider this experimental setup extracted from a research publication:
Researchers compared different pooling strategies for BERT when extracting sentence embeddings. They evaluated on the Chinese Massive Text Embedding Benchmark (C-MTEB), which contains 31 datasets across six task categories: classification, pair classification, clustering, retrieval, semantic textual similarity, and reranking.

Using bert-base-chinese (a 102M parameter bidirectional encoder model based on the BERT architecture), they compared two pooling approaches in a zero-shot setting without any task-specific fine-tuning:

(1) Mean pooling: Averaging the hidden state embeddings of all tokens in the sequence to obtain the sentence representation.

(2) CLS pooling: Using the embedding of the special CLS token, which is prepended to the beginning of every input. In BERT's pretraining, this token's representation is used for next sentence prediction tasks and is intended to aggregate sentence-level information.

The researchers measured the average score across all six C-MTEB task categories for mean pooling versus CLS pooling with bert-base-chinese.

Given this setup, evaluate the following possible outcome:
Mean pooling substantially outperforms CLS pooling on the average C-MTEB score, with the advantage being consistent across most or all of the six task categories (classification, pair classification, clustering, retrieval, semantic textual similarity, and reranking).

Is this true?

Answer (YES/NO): YES